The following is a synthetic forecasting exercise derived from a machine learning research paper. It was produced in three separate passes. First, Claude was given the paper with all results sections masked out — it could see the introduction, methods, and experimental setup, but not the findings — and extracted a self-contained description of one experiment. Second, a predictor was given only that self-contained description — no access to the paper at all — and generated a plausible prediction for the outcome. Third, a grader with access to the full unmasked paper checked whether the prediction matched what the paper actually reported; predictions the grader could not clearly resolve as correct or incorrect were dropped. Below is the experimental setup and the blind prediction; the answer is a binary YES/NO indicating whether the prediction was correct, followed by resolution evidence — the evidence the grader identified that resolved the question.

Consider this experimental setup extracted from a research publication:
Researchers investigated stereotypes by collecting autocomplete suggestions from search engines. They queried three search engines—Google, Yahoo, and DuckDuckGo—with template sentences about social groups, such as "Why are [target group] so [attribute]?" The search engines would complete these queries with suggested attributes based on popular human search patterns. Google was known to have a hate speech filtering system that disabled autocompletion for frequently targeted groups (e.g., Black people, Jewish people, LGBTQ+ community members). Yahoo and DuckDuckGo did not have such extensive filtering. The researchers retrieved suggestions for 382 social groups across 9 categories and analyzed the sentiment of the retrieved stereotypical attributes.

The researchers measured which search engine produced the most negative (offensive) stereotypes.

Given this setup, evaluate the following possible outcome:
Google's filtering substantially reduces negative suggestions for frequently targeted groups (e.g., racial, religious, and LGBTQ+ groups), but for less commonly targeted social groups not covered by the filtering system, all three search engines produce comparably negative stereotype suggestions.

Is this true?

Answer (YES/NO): NO